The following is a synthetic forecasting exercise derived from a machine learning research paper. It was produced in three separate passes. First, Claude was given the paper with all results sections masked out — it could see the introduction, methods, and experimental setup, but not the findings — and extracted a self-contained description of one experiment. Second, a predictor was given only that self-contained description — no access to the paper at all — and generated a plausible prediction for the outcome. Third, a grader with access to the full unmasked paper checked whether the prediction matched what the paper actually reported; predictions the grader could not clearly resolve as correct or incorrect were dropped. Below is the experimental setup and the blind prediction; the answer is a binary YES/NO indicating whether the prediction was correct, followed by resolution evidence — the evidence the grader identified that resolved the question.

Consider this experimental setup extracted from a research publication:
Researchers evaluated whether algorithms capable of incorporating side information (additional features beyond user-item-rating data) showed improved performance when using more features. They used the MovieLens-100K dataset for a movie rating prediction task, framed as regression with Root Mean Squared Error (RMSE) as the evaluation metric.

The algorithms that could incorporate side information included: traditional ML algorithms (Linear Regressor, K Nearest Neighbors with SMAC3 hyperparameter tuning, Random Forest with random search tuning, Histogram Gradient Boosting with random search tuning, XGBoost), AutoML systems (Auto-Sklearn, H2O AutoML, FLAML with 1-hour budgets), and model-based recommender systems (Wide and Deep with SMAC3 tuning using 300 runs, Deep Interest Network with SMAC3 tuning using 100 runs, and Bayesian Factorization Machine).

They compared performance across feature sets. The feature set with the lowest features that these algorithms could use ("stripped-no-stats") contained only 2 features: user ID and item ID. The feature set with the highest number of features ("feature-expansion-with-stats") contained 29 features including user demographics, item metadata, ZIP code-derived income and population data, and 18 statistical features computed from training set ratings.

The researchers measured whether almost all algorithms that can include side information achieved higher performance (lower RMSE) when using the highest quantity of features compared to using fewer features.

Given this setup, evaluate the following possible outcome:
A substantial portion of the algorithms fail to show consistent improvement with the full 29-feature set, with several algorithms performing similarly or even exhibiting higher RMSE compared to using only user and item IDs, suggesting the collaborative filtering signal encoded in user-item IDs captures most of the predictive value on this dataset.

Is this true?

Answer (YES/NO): NO